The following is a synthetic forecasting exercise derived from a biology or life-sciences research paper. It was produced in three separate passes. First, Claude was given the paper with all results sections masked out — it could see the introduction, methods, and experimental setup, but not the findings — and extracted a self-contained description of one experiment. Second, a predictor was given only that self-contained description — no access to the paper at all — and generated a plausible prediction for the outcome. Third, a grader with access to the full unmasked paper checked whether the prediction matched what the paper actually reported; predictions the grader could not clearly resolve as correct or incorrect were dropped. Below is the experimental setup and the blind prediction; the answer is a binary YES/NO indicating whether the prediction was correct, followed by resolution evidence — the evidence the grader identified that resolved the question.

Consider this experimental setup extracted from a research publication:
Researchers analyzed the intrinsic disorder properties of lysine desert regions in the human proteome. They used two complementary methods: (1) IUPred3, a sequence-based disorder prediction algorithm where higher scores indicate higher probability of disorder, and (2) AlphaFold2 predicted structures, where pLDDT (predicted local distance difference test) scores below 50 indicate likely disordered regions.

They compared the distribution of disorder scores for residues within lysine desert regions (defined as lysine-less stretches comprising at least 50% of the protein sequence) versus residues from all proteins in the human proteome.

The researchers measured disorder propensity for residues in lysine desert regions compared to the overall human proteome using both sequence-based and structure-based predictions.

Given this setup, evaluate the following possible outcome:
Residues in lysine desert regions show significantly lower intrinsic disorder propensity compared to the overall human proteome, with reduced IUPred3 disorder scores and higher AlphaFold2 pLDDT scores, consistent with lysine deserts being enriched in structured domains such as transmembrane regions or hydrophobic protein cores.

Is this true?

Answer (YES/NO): NO